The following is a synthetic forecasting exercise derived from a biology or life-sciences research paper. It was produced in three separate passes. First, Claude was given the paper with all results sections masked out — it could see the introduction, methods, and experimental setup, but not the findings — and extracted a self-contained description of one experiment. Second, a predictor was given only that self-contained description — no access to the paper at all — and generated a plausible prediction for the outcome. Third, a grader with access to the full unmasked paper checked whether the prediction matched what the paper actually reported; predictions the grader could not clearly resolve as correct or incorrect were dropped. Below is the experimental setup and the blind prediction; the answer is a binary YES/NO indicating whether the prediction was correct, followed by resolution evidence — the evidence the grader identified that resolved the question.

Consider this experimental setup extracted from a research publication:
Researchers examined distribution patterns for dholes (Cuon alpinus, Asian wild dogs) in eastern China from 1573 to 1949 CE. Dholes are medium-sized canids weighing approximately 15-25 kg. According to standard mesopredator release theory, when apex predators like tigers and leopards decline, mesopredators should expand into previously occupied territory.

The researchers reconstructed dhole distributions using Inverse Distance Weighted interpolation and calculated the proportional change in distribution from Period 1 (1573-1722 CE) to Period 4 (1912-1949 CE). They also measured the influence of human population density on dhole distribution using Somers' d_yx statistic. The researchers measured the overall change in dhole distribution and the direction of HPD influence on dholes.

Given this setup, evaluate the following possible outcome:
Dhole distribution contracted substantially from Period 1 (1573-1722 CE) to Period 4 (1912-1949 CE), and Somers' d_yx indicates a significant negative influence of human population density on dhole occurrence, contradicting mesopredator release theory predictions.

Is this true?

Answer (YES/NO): NO